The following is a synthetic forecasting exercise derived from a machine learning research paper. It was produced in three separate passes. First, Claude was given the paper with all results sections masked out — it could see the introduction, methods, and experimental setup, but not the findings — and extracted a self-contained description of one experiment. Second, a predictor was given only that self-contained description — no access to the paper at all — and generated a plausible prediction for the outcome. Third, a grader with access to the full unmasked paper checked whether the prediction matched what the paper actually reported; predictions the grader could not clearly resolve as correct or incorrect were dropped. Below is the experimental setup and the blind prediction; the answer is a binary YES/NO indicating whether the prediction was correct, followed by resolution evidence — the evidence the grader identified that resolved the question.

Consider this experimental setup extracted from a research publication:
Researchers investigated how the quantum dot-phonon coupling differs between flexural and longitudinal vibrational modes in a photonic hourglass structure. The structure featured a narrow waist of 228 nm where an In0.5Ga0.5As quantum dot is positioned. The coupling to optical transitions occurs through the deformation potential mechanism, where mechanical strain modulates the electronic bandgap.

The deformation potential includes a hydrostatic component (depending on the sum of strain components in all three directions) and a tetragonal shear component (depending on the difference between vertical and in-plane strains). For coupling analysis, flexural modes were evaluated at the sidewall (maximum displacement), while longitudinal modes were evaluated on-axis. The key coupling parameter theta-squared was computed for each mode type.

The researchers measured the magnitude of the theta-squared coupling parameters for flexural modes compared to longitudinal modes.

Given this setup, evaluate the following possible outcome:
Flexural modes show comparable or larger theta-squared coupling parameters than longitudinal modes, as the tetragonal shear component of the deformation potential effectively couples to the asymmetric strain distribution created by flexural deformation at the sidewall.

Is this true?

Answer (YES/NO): YES